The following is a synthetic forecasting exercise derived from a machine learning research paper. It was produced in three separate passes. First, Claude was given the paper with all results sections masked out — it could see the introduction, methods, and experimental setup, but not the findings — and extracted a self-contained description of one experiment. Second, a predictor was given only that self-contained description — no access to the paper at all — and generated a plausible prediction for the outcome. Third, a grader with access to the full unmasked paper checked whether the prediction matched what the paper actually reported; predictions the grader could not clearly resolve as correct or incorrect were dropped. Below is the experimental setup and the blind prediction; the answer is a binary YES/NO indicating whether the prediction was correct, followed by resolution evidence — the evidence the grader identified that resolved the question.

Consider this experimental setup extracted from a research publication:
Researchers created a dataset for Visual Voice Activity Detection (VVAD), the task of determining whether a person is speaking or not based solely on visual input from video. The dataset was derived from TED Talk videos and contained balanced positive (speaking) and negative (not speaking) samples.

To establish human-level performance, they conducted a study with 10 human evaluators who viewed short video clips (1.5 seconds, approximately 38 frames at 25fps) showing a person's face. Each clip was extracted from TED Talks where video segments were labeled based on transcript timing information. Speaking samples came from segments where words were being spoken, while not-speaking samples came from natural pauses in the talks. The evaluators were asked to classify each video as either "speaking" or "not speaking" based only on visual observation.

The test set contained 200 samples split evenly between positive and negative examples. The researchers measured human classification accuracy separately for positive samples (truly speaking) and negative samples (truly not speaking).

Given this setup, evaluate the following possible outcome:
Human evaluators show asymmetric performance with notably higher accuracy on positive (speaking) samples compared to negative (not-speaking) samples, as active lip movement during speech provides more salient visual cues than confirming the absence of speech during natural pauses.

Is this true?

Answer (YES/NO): YES